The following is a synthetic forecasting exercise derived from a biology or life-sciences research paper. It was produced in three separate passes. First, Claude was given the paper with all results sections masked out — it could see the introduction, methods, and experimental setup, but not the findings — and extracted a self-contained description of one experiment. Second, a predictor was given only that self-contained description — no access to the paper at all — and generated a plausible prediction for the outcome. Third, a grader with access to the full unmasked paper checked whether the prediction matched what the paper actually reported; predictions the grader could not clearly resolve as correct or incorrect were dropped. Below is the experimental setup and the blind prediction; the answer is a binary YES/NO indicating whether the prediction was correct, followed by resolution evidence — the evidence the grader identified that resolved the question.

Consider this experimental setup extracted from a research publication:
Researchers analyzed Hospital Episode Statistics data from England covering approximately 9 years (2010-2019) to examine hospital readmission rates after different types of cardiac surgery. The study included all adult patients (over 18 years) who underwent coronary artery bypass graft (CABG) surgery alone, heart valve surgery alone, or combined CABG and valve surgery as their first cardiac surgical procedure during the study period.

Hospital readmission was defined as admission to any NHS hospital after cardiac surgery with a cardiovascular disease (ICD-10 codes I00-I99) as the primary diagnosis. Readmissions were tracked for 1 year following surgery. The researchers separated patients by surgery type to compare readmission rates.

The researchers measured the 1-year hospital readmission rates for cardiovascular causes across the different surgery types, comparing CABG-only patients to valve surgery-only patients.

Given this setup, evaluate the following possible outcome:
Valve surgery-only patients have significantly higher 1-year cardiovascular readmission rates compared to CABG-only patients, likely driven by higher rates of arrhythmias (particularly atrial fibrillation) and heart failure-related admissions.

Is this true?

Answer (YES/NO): NO